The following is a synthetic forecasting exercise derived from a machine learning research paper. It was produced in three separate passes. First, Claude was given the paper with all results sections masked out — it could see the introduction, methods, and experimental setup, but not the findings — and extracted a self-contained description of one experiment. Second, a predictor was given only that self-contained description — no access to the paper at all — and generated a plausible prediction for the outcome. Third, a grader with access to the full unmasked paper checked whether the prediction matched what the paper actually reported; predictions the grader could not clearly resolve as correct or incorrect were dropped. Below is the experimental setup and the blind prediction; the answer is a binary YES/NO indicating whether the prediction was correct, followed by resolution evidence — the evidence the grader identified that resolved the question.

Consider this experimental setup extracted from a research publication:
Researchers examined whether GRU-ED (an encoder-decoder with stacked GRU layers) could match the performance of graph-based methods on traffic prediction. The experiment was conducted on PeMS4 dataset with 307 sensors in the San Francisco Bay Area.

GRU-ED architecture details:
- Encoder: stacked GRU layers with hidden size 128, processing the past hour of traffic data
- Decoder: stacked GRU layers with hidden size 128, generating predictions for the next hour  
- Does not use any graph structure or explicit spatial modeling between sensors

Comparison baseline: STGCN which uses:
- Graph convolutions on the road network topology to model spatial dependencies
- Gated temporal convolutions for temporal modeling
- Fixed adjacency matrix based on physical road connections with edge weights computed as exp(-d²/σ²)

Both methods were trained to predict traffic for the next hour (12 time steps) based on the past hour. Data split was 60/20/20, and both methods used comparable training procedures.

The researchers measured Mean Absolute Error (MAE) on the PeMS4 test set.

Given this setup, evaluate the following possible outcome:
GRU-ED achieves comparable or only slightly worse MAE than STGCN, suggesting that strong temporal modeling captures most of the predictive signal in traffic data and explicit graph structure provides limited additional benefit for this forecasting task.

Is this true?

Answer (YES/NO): NO